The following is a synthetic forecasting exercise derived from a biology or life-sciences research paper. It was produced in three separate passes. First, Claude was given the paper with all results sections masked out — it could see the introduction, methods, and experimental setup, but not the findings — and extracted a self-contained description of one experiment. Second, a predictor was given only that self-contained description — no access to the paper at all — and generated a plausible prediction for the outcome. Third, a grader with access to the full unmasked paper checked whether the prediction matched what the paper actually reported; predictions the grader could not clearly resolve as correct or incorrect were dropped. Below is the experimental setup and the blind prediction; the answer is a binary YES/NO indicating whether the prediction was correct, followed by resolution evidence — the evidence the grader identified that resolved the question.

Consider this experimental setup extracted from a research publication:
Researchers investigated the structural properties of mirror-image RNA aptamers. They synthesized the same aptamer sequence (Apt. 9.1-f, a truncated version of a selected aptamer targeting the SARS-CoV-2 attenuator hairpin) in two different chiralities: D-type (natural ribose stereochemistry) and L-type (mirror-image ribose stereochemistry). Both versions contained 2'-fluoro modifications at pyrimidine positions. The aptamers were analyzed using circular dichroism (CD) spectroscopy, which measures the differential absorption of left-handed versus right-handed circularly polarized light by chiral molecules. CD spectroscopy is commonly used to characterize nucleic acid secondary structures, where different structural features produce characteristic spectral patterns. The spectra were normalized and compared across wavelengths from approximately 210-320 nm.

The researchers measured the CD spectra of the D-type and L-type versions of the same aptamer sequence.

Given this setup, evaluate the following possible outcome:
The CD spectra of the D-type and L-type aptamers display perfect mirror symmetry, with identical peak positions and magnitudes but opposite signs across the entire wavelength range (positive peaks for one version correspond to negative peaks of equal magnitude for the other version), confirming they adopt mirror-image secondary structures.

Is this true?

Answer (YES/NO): YES